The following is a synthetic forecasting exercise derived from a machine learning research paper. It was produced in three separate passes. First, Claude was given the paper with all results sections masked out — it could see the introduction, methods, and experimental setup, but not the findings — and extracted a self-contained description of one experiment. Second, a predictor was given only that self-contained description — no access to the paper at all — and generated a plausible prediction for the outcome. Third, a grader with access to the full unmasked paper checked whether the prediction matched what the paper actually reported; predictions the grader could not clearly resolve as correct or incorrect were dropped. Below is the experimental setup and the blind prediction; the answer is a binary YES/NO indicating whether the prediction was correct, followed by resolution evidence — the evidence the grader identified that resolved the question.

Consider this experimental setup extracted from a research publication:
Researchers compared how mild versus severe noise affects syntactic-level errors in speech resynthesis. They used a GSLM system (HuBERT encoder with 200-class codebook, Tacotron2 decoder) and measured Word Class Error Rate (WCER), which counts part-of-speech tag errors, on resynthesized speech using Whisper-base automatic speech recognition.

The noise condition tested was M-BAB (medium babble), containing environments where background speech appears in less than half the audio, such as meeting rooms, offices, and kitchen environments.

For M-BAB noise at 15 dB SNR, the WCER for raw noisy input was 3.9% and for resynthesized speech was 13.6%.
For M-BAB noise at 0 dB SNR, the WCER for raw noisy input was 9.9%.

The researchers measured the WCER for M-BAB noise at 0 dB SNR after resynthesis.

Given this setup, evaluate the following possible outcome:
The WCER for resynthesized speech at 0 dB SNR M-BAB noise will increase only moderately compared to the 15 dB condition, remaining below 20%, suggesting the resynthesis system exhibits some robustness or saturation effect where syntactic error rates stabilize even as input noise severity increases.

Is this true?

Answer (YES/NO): NO